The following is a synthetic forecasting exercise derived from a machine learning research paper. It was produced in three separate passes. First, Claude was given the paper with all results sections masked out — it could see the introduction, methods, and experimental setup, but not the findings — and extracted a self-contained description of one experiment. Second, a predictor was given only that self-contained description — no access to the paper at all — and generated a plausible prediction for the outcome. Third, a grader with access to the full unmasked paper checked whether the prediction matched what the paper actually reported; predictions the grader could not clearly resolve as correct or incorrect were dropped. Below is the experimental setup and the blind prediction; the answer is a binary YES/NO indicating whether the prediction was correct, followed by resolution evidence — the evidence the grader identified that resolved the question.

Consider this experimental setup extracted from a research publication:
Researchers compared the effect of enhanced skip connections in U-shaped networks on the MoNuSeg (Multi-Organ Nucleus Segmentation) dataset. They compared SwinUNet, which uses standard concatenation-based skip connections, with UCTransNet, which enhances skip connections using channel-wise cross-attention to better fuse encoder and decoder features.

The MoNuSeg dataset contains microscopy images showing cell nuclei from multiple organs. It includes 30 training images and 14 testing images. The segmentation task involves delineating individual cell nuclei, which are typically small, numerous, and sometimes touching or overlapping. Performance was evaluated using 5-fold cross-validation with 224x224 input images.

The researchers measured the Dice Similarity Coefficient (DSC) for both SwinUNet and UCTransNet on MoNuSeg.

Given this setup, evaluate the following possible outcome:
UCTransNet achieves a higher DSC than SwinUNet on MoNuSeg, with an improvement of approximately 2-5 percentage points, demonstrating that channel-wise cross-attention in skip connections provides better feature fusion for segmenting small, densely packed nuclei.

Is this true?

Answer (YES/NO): NO